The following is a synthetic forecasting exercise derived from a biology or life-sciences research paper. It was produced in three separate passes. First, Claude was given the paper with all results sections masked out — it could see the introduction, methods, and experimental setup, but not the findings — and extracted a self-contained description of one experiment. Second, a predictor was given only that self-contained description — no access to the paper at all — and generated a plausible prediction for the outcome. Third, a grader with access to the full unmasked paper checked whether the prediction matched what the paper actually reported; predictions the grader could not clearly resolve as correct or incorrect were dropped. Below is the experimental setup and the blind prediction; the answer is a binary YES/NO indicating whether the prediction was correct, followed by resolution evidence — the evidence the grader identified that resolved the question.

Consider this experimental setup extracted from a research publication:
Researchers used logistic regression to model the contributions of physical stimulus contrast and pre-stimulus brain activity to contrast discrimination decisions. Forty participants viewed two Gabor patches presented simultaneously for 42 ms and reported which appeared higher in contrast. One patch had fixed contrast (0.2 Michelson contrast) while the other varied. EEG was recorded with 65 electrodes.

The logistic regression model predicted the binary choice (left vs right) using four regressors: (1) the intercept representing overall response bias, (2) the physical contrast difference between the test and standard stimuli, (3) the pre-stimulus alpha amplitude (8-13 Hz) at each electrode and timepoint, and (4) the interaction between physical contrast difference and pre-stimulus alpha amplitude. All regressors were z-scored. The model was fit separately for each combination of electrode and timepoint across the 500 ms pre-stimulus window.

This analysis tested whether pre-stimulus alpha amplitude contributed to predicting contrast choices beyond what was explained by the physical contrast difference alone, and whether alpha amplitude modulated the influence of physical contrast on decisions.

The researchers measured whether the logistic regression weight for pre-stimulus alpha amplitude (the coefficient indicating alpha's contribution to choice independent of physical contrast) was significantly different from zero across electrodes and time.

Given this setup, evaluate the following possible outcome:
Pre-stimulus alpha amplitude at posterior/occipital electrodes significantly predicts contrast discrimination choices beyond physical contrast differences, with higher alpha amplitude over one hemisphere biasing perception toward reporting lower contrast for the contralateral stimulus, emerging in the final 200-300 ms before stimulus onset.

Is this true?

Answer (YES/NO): YES